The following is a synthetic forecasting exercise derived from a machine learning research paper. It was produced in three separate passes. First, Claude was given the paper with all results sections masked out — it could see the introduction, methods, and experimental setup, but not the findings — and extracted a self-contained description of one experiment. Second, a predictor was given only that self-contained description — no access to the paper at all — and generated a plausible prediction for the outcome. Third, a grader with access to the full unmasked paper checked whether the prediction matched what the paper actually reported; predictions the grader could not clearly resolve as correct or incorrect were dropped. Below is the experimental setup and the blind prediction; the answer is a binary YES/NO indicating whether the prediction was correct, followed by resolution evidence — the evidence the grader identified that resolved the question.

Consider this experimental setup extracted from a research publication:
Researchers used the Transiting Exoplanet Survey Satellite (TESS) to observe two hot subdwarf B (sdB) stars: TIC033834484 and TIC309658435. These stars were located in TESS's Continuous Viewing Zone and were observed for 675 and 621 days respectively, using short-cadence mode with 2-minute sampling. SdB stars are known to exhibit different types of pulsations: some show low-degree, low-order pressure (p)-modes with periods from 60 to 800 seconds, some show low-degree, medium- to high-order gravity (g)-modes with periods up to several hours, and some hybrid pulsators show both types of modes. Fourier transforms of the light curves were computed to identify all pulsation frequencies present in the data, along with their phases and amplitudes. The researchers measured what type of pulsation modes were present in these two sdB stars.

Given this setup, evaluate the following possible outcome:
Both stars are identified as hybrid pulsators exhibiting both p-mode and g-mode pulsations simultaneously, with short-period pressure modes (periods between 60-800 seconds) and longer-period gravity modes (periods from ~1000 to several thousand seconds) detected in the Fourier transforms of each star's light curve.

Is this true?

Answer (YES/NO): NO